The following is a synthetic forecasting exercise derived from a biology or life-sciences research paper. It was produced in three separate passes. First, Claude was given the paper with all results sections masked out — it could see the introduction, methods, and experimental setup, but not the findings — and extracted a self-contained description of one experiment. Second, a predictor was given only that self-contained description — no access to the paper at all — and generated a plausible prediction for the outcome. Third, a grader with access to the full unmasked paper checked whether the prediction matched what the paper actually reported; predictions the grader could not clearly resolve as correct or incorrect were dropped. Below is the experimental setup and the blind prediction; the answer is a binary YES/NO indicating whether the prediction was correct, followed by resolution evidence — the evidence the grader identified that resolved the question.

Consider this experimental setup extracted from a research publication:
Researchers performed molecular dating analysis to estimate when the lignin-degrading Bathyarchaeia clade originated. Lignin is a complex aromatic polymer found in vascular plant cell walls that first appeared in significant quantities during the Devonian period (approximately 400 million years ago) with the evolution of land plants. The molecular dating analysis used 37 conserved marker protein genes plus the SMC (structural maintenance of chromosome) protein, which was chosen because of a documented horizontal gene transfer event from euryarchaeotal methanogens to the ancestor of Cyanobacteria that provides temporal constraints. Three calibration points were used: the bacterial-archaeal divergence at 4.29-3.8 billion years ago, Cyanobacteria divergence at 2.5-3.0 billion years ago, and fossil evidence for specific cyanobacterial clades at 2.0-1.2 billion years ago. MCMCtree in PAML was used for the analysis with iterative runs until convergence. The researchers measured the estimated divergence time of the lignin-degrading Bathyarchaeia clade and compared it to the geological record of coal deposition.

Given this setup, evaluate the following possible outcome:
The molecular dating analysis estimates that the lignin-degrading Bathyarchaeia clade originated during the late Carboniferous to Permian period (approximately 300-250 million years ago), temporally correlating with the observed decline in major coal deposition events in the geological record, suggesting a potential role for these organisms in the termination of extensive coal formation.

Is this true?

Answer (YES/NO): YES